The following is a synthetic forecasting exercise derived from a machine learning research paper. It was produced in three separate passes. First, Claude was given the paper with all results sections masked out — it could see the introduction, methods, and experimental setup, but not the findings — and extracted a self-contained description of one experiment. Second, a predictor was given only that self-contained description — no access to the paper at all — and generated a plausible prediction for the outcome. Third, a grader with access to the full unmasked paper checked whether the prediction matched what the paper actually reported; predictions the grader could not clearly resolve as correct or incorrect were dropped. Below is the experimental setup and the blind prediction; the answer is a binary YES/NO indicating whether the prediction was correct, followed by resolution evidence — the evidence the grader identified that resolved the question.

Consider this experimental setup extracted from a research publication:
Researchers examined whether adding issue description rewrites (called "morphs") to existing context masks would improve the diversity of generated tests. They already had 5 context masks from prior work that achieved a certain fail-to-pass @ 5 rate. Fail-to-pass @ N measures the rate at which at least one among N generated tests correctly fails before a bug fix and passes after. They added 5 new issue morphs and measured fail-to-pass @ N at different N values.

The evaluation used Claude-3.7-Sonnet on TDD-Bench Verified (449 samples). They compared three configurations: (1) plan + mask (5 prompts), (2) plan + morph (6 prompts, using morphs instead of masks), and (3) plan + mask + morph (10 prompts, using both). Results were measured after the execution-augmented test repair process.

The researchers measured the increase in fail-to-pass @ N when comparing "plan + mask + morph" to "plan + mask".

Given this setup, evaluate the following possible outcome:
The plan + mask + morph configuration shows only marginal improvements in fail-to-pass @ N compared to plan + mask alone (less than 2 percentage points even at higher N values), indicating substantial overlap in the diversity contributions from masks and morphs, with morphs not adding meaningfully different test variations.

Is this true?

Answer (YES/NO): NO